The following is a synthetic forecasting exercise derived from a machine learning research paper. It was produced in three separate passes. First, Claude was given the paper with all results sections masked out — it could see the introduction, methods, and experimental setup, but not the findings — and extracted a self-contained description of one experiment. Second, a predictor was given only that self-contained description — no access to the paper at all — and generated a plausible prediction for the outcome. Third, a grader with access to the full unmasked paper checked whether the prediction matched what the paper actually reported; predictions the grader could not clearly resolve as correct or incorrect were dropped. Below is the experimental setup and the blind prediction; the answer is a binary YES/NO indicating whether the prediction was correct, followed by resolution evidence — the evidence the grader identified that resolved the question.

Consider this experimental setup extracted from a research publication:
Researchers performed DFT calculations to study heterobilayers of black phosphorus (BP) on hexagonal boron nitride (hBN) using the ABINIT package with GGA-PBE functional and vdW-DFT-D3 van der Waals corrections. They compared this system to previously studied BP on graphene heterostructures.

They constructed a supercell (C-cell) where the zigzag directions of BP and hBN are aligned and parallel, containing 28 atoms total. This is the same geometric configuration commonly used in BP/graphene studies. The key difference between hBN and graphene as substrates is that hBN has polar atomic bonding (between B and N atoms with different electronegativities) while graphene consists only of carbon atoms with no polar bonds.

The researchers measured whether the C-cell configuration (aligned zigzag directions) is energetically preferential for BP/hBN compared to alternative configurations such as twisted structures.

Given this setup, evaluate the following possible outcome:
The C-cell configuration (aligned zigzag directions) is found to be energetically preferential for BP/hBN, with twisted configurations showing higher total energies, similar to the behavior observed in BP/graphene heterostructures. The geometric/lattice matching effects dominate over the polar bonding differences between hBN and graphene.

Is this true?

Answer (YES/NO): NO